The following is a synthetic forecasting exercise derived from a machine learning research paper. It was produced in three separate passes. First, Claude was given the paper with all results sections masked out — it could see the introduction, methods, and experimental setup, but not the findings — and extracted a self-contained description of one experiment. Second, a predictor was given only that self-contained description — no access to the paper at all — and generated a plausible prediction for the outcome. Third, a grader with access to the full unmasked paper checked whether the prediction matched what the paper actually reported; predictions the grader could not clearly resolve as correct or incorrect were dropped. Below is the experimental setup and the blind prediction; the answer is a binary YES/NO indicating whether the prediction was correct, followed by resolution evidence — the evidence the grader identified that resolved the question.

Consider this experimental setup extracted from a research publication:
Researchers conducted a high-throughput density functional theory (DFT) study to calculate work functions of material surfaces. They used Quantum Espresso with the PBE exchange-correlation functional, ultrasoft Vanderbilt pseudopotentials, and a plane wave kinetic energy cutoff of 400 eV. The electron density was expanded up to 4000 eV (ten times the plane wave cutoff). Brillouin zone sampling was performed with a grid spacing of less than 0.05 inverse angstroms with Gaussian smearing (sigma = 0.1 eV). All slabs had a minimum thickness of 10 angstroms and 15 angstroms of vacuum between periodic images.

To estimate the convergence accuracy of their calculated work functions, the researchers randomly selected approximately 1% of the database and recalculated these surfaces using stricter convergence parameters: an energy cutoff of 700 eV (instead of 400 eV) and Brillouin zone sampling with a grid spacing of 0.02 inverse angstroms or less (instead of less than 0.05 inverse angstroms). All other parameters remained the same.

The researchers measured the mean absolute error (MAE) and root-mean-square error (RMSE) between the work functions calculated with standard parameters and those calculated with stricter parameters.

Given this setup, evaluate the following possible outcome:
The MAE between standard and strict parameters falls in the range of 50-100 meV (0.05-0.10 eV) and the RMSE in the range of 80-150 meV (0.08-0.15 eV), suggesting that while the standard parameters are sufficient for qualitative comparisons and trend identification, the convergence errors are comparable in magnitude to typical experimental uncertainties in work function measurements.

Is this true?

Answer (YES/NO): NO